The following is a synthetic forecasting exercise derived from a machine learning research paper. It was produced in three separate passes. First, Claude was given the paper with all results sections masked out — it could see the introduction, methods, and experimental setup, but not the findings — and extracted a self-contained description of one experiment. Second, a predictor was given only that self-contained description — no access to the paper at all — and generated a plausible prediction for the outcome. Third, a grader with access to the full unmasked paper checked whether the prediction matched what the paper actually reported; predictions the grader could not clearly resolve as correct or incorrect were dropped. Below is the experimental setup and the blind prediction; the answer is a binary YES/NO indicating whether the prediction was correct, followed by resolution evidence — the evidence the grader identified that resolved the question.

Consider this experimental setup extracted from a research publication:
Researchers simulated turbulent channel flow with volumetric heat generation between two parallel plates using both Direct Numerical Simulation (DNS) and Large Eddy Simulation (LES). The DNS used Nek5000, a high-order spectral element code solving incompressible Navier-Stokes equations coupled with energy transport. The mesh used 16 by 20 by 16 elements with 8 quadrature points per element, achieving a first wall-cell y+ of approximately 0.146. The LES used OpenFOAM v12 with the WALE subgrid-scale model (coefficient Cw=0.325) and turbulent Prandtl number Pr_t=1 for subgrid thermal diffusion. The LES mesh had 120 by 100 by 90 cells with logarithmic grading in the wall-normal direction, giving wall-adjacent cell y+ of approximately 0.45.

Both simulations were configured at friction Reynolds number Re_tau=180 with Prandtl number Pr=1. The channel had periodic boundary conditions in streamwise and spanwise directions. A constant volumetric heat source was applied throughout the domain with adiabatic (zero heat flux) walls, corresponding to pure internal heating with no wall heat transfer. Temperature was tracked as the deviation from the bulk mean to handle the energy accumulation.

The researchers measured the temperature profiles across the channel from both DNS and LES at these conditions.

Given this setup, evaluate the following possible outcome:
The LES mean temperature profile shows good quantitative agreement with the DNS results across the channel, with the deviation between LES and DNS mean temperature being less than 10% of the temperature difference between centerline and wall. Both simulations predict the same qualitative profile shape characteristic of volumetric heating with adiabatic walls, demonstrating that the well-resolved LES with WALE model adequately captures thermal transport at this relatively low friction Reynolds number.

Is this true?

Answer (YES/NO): YES